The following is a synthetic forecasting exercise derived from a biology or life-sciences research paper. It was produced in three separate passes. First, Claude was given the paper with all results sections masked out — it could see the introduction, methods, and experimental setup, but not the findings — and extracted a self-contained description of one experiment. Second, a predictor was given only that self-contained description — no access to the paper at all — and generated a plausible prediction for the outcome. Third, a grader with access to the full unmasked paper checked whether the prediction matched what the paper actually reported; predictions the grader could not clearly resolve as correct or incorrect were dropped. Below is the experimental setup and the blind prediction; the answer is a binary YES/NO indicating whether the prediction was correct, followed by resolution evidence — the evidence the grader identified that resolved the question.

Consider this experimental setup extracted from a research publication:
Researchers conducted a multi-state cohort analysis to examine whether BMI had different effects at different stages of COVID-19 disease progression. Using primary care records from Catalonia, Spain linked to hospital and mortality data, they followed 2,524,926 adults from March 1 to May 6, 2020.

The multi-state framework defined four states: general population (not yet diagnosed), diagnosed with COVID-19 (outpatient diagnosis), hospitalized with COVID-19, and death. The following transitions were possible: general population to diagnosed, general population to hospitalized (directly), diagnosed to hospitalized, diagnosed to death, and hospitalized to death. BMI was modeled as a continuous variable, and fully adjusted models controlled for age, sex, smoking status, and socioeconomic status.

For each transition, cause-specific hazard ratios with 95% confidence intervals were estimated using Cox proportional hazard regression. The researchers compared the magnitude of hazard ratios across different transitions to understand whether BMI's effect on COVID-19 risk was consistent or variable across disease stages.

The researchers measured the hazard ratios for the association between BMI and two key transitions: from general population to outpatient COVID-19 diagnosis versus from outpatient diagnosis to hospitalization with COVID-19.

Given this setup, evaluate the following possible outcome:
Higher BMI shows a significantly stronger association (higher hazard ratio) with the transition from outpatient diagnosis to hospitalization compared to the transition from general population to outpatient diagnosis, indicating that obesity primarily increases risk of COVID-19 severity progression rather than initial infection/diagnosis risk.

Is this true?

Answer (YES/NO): YES